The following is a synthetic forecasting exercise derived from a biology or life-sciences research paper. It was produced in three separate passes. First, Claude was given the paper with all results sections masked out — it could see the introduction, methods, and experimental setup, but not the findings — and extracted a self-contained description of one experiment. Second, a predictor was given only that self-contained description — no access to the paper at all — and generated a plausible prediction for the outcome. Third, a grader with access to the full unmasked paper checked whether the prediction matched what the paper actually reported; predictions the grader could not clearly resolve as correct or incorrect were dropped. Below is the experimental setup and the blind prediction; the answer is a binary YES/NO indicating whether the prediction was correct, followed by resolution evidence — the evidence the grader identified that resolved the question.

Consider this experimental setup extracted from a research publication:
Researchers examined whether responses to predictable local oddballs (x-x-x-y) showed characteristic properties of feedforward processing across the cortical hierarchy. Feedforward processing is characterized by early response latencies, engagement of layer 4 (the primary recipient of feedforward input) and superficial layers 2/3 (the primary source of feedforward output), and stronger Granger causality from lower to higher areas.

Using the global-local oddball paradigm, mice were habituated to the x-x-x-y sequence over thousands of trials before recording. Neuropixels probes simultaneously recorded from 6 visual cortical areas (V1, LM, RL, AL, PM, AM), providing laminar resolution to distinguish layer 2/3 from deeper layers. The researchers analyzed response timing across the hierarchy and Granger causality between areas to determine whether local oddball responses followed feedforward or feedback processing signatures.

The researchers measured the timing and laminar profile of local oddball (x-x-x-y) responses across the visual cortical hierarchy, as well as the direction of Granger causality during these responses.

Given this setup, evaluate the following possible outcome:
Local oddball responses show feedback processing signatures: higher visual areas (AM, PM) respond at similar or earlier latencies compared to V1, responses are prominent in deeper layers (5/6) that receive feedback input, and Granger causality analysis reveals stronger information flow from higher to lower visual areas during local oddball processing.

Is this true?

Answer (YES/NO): NO